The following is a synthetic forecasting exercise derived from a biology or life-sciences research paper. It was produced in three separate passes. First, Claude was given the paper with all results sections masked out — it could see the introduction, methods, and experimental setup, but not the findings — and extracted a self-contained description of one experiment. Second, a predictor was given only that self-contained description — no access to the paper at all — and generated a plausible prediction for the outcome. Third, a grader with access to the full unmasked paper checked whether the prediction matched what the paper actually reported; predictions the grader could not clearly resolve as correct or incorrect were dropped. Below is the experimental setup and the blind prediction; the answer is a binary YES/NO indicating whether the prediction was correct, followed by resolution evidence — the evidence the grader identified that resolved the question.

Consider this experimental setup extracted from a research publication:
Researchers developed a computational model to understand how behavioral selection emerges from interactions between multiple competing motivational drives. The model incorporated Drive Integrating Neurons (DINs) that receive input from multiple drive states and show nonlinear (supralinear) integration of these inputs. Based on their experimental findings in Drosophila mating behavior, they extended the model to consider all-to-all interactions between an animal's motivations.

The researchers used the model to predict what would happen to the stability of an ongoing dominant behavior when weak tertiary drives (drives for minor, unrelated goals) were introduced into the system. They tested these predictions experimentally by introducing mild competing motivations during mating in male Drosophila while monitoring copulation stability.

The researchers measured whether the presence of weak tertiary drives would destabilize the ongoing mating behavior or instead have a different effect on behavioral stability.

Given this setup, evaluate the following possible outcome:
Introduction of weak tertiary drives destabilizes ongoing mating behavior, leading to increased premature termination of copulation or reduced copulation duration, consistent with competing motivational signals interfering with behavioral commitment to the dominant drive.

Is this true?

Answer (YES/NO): NO